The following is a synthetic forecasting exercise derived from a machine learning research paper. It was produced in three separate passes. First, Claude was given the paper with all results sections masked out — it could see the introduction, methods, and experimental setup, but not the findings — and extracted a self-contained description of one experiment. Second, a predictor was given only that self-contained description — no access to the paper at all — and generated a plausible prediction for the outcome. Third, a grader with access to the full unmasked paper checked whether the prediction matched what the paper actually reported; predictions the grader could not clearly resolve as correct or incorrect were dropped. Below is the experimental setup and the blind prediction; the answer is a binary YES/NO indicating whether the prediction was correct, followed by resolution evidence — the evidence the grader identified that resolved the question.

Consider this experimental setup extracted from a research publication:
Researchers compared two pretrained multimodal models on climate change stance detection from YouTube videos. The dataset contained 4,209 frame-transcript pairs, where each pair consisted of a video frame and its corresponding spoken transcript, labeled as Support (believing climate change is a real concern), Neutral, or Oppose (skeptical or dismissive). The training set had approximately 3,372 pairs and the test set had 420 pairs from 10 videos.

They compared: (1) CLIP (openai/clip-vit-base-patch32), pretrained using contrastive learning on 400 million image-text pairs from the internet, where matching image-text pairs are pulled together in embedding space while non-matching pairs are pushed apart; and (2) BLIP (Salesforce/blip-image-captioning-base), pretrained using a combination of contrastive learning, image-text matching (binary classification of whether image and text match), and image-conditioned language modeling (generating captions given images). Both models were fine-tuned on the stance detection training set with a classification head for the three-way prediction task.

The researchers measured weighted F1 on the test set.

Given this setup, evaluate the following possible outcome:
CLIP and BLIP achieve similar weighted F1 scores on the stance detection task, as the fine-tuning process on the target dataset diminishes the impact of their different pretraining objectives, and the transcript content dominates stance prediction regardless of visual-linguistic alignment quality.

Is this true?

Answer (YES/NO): YES